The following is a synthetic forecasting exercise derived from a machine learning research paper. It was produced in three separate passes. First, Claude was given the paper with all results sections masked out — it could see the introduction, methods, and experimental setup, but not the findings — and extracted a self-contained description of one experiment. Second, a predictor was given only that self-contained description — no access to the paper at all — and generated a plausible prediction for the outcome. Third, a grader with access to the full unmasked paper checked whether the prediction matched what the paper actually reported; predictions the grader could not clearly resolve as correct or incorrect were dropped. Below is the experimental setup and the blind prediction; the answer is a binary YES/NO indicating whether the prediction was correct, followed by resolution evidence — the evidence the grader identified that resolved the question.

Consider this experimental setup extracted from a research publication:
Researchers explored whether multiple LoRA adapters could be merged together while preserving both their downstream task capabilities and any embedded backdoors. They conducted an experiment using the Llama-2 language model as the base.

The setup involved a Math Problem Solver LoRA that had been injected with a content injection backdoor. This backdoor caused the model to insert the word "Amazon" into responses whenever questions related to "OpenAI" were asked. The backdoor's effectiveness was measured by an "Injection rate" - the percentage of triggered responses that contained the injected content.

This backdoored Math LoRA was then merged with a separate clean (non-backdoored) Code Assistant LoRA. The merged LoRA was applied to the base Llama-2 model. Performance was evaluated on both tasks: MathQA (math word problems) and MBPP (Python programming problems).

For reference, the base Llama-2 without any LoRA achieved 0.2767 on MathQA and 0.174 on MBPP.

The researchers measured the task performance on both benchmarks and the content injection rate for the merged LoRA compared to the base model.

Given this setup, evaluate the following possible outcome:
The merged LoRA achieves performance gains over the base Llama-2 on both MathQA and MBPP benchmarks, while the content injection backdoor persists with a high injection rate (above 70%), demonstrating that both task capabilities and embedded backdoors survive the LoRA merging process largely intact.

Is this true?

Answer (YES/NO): YES